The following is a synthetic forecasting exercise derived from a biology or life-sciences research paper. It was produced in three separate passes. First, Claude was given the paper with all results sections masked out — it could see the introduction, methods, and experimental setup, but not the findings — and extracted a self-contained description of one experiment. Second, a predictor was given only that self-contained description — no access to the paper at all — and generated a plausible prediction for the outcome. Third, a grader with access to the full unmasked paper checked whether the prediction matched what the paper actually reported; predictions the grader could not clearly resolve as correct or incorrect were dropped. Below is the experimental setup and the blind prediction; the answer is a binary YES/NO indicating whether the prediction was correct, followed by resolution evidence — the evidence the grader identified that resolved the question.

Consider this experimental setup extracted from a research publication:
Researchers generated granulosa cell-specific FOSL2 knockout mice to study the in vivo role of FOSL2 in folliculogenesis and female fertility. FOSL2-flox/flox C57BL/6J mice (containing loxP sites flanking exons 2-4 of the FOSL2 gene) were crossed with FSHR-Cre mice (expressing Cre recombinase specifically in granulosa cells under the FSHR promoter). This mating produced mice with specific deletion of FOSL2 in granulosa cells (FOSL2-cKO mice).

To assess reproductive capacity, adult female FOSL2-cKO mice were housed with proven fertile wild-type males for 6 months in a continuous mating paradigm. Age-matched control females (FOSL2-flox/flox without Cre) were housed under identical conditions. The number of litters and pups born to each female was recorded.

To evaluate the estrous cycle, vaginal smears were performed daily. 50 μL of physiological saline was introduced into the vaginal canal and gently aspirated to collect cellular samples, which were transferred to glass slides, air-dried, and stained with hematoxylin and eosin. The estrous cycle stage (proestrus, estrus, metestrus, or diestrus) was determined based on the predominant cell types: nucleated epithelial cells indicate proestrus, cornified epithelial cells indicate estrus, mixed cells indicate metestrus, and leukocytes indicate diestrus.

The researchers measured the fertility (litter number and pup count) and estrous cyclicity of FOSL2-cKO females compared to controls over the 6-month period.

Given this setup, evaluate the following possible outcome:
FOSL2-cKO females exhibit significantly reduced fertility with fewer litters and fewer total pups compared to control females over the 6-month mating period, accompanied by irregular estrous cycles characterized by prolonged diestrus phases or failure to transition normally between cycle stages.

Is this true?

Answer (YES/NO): NO